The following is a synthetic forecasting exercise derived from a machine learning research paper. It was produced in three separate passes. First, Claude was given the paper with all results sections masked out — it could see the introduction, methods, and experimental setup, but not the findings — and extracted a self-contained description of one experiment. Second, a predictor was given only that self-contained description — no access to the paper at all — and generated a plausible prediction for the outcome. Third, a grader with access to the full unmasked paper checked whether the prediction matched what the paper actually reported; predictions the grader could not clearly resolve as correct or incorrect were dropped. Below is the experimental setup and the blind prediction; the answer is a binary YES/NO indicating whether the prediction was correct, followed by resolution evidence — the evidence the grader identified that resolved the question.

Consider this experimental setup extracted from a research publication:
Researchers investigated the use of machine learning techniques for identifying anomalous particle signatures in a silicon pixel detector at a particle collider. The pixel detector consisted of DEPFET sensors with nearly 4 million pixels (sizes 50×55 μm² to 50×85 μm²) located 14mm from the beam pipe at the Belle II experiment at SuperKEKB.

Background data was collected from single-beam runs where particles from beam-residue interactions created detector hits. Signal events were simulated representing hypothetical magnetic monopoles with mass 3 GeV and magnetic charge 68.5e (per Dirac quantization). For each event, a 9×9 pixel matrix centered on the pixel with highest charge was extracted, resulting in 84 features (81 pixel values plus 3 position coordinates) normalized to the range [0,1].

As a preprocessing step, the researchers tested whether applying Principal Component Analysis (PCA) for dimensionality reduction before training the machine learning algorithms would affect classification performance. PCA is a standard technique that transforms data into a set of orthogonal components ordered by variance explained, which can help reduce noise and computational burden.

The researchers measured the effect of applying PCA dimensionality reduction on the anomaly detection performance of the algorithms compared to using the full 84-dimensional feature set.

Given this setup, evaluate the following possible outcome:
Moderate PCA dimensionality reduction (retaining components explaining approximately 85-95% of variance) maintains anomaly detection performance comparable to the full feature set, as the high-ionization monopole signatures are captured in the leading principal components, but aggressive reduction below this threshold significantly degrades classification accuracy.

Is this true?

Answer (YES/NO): NO